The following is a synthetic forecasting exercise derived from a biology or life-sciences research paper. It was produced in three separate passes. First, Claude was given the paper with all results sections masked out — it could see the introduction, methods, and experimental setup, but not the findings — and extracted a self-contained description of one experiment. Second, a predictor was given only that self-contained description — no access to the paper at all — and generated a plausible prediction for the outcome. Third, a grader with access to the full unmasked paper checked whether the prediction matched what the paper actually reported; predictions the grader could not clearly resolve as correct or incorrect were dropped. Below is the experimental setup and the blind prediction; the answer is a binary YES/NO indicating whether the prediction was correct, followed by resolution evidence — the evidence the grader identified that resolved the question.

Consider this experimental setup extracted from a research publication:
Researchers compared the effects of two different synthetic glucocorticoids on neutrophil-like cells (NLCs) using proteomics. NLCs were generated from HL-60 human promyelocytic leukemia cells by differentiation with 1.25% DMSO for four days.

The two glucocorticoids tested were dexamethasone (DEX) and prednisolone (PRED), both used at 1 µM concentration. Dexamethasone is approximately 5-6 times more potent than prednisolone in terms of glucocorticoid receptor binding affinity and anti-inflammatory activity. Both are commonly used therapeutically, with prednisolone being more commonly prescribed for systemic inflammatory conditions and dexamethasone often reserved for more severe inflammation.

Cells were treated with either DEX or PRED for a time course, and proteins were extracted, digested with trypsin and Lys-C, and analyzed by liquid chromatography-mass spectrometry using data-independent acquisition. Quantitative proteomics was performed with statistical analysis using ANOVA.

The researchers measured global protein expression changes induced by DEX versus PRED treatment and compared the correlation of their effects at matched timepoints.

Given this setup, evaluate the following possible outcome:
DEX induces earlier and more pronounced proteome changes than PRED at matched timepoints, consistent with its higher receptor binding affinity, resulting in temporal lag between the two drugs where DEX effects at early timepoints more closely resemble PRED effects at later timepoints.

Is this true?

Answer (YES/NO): NO